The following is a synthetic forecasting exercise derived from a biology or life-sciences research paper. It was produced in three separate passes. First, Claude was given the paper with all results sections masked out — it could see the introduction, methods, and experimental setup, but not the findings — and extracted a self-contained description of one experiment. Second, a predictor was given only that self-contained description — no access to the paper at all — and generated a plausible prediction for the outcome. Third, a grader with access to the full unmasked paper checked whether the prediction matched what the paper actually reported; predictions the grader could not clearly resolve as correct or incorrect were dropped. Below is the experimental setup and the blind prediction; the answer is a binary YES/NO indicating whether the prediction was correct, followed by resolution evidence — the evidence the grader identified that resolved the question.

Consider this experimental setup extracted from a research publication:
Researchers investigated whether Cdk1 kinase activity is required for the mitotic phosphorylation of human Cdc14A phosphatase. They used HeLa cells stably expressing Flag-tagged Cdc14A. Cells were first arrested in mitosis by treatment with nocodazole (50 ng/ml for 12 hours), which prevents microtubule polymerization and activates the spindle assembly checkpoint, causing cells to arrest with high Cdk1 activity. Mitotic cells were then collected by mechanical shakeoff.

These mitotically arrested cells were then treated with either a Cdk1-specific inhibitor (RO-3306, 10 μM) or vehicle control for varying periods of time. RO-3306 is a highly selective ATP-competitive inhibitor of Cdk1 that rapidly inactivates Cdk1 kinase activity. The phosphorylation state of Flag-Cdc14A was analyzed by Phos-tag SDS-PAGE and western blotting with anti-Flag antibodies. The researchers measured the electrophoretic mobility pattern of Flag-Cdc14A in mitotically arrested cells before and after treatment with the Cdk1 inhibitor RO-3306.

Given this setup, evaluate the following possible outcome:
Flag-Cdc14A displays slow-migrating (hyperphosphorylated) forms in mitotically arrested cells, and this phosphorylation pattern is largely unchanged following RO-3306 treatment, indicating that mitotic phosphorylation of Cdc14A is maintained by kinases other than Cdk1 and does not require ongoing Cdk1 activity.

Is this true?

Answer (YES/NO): NO